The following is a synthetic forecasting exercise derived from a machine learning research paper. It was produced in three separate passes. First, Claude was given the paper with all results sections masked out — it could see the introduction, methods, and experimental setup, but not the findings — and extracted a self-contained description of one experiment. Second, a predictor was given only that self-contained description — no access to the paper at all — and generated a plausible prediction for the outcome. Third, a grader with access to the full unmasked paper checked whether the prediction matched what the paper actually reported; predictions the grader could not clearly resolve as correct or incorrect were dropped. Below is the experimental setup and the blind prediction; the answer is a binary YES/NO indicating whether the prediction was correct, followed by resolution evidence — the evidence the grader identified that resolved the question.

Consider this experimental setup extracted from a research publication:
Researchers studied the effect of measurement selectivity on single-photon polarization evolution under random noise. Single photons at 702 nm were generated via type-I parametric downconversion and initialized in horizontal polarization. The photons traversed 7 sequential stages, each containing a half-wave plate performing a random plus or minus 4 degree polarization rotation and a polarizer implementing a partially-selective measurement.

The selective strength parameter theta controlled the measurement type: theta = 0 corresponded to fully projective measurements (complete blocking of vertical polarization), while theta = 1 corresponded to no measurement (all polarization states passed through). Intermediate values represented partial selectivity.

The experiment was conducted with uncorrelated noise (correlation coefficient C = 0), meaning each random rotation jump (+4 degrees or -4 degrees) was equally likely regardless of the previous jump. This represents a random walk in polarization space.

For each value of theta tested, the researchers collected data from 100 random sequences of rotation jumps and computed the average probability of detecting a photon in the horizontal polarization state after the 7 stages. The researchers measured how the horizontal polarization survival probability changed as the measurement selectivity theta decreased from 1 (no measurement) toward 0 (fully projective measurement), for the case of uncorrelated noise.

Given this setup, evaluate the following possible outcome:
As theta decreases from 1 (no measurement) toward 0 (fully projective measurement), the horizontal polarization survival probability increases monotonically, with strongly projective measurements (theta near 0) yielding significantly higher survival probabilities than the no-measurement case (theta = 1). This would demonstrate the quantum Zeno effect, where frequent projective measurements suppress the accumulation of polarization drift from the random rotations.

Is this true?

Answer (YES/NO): NO